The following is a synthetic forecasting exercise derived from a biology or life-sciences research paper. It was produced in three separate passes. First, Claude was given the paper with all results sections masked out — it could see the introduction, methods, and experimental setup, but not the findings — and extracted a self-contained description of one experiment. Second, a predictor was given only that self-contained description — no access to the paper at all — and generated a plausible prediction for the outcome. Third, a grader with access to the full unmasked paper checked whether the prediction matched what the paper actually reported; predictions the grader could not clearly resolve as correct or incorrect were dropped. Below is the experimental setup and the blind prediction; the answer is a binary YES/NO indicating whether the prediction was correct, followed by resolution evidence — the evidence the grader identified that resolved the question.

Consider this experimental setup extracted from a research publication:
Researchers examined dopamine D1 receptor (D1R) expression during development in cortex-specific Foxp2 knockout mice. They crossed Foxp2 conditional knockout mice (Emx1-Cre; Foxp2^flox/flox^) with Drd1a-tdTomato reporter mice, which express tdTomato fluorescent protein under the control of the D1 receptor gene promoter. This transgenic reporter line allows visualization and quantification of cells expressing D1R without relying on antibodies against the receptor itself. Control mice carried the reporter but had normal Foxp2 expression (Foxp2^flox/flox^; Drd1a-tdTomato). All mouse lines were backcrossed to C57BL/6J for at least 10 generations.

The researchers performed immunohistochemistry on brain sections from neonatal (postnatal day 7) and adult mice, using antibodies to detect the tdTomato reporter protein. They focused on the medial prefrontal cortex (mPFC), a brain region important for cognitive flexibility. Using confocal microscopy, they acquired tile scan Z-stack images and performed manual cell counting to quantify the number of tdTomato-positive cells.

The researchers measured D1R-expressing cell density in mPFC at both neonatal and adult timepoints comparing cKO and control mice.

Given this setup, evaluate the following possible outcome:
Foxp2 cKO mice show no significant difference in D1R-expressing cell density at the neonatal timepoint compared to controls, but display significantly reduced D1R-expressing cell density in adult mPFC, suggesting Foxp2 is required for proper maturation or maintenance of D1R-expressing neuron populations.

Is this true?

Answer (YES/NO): NO